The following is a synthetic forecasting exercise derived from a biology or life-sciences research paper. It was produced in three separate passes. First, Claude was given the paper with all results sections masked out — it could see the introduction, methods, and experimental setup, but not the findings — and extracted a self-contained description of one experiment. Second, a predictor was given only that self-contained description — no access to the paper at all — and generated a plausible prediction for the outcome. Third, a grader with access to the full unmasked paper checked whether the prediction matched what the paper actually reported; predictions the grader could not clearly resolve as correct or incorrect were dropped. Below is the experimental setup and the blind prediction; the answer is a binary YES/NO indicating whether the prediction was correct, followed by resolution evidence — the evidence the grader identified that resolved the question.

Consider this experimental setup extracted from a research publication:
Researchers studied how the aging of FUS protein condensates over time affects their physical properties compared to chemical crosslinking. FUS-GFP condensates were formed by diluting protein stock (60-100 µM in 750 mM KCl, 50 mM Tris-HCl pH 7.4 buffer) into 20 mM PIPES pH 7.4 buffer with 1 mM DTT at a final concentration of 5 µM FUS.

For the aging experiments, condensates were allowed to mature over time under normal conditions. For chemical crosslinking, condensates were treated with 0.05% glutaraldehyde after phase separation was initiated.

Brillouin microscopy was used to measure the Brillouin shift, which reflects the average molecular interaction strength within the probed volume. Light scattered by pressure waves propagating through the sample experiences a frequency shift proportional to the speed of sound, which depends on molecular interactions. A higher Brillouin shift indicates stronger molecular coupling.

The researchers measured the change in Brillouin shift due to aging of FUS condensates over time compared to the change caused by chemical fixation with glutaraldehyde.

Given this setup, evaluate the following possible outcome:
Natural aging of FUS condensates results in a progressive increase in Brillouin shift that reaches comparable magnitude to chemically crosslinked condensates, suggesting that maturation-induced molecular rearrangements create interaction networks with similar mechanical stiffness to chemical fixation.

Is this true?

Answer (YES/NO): NO